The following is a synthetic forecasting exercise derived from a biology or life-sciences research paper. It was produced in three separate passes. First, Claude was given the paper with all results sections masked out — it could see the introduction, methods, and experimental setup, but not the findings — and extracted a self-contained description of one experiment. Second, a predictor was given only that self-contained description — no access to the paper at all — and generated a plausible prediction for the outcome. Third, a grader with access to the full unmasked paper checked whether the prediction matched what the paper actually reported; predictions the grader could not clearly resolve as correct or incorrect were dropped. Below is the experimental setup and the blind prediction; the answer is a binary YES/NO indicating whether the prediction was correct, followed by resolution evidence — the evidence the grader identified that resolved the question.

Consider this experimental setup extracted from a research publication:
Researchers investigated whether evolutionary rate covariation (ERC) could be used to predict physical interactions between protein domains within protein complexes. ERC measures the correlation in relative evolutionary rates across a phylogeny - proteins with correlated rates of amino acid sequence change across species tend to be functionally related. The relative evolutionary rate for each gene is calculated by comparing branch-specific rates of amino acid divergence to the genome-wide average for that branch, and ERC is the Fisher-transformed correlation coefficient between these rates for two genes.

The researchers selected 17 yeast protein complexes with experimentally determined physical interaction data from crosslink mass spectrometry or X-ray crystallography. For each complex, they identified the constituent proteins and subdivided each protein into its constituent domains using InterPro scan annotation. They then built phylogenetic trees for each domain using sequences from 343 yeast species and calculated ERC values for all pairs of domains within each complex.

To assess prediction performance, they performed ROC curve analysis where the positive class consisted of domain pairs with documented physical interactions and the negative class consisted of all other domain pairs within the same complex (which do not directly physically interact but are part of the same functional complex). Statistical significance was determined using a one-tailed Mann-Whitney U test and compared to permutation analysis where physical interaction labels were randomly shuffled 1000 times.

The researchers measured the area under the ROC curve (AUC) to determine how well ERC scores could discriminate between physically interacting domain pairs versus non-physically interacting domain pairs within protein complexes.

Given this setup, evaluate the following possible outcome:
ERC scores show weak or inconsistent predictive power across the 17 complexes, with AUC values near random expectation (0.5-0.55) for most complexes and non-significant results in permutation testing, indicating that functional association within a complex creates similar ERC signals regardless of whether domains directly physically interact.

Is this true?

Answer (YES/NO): NO